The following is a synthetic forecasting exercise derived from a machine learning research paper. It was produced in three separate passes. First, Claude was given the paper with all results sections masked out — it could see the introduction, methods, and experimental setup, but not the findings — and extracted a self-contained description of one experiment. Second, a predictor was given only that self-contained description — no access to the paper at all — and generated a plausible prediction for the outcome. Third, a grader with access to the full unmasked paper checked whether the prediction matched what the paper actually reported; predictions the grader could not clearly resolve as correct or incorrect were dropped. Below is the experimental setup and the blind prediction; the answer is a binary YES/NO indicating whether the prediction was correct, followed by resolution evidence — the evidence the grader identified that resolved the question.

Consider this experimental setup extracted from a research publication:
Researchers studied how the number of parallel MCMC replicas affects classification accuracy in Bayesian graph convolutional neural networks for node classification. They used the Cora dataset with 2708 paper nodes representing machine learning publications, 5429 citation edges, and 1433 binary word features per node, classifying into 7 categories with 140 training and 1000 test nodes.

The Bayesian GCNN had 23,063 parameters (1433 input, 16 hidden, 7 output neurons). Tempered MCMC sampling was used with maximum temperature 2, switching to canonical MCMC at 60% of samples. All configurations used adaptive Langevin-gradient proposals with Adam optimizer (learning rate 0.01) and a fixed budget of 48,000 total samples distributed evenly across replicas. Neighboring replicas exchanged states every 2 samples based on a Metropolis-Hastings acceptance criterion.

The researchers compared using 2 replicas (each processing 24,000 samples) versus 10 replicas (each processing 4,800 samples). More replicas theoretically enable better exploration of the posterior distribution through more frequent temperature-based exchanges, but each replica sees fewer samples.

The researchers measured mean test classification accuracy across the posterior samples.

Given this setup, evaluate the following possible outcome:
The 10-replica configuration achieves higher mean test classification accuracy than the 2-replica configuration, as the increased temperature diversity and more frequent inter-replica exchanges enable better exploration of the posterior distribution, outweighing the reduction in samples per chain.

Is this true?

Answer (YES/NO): NO